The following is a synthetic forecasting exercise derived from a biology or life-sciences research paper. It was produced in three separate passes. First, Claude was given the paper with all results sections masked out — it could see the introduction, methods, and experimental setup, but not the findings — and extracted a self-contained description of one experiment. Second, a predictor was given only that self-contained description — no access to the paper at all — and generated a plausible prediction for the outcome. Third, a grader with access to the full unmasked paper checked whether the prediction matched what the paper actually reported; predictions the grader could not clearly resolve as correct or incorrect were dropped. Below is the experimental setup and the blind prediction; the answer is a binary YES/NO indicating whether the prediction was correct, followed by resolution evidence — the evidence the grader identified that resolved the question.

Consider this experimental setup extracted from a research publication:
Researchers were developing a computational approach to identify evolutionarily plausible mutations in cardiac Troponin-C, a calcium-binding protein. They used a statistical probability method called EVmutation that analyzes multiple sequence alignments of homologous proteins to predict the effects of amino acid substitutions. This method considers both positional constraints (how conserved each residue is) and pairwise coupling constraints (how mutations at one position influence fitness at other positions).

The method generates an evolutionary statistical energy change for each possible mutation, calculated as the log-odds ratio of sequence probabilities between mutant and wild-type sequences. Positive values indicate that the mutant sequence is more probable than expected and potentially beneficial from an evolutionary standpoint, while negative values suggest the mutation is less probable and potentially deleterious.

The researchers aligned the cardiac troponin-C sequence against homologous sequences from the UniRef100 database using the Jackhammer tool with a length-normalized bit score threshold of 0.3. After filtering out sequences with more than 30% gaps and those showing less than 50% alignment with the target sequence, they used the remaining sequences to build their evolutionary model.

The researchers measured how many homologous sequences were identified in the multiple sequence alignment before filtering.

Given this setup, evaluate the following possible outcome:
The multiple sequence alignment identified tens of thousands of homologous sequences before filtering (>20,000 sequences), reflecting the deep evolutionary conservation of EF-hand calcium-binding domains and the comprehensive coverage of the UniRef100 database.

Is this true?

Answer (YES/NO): YES